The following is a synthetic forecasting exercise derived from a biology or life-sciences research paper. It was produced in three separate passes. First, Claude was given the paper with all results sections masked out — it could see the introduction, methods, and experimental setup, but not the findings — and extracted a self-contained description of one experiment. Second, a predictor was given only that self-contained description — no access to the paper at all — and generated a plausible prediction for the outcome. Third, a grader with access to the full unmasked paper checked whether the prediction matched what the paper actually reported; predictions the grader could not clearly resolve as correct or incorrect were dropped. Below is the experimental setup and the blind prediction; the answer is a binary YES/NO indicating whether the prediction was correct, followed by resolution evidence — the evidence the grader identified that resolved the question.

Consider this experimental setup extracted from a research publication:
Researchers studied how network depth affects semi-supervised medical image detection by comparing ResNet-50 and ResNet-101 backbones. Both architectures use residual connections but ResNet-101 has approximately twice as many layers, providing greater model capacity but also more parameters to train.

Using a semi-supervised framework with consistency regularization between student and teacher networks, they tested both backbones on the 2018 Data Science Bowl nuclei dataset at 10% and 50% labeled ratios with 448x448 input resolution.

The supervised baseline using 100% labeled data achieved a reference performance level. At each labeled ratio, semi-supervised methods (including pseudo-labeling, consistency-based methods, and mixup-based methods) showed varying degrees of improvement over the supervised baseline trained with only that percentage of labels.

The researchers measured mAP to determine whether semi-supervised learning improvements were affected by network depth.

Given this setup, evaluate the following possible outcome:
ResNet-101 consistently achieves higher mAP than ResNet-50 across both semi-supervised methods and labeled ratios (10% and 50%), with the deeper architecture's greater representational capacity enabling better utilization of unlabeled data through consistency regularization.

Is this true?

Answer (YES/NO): NO